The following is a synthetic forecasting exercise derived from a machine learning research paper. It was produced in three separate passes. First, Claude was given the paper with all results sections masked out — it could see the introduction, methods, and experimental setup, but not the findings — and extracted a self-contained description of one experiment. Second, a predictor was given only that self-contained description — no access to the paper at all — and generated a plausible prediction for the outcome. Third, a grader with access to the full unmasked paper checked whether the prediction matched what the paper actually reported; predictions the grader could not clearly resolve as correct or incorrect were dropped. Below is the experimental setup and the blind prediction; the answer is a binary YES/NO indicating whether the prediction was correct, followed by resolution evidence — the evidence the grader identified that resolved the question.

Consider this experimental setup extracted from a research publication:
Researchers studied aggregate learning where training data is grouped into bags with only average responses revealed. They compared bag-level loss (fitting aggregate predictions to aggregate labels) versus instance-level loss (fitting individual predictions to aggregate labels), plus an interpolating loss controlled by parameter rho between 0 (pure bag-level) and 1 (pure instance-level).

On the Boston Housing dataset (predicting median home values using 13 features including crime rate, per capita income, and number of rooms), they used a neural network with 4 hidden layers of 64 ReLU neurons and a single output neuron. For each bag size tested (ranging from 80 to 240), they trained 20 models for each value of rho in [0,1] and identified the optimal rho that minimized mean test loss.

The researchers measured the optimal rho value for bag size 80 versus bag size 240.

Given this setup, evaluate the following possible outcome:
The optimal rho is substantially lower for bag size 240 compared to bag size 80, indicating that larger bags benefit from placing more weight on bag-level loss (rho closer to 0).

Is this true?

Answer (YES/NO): NO